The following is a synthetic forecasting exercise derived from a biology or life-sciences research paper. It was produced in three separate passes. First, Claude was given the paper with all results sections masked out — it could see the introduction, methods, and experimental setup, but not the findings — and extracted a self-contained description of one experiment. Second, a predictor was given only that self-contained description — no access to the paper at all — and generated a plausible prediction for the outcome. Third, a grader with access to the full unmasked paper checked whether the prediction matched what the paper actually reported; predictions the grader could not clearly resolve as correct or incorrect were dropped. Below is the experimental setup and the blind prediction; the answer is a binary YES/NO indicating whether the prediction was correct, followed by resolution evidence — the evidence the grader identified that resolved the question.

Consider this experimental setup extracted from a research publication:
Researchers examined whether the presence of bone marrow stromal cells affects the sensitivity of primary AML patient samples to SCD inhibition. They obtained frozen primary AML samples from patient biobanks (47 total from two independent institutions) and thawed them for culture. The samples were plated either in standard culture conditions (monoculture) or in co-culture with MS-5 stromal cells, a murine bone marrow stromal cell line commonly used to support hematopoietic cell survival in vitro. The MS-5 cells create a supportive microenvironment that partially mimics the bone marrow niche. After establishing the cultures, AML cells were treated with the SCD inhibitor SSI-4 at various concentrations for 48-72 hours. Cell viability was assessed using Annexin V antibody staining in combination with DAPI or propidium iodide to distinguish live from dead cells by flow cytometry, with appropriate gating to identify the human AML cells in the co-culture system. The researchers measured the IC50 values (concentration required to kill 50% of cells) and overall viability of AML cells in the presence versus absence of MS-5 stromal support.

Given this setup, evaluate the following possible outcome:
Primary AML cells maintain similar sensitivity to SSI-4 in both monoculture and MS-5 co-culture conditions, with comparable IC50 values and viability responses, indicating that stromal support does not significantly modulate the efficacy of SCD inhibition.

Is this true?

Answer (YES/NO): NO